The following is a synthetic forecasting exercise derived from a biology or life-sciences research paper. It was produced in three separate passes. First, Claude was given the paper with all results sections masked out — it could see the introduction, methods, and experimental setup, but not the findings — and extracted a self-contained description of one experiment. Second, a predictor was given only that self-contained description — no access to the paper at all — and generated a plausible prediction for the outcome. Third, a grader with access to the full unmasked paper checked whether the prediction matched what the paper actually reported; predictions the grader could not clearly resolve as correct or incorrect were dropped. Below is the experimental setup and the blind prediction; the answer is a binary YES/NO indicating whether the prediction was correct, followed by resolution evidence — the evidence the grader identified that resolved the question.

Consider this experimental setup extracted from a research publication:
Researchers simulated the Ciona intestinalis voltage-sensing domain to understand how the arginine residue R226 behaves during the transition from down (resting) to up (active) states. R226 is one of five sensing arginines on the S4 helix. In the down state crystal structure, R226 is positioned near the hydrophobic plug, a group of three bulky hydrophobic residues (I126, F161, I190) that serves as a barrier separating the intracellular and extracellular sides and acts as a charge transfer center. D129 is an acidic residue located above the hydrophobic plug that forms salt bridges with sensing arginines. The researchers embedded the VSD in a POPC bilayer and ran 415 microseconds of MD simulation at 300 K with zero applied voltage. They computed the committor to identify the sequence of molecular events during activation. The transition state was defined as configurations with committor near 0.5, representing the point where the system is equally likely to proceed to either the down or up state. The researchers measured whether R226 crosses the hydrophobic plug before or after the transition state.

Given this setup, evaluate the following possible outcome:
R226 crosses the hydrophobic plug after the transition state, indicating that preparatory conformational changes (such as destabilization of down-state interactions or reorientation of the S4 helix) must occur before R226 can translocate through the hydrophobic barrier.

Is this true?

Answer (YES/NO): NO